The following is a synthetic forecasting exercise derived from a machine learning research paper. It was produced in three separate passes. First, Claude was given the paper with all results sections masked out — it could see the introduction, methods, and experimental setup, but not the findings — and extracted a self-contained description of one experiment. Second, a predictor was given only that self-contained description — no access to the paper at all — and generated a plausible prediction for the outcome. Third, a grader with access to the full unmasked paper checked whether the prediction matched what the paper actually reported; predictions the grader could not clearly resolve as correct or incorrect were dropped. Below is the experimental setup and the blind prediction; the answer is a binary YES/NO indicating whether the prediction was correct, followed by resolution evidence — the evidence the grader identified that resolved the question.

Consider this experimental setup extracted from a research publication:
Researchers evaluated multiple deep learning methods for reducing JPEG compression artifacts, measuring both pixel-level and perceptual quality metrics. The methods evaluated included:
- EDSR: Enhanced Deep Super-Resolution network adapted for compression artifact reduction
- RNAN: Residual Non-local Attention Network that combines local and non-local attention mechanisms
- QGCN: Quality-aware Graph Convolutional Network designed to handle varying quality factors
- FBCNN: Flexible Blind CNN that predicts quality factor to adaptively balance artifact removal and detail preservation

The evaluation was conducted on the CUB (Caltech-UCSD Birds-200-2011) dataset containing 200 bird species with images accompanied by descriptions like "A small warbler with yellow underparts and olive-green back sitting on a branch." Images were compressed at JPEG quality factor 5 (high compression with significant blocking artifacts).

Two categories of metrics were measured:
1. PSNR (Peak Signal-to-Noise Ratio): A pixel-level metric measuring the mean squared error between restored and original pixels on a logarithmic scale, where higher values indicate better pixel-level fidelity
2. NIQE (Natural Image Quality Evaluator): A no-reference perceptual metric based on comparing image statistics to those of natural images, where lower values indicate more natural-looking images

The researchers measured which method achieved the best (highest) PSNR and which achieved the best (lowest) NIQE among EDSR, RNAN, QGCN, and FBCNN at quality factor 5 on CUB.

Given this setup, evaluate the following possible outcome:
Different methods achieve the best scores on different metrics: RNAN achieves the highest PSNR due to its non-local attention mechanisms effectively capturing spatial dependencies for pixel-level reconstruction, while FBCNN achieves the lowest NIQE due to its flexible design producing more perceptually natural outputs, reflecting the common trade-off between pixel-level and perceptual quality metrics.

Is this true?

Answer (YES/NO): NO